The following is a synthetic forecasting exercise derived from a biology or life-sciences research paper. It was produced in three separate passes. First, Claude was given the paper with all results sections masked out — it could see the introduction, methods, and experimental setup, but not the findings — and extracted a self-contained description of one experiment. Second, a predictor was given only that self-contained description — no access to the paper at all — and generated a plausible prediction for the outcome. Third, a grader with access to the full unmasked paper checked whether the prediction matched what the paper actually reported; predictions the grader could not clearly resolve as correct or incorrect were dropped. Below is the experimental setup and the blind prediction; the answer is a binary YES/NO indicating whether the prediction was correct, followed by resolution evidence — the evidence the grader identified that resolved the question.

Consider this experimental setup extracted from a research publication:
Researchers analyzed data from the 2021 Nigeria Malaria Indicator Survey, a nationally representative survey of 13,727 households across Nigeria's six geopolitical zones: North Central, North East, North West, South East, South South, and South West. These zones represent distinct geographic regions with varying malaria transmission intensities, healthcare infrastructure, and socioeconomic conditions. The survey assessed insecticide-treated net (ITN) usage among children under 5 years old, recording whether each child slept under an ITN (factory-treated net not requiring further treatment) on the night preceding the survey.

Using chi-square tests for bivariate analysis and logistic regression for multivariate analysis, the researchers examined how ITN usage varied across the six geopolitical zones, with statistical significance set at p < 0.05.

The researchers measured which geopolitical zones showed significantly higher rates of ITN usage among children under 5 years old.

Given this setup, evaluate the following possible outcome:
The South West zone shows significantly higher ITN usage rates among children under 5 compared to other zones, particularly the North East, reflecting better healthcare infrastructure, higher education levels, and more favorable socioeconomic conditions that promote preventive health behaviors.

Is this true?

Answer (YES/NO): NO